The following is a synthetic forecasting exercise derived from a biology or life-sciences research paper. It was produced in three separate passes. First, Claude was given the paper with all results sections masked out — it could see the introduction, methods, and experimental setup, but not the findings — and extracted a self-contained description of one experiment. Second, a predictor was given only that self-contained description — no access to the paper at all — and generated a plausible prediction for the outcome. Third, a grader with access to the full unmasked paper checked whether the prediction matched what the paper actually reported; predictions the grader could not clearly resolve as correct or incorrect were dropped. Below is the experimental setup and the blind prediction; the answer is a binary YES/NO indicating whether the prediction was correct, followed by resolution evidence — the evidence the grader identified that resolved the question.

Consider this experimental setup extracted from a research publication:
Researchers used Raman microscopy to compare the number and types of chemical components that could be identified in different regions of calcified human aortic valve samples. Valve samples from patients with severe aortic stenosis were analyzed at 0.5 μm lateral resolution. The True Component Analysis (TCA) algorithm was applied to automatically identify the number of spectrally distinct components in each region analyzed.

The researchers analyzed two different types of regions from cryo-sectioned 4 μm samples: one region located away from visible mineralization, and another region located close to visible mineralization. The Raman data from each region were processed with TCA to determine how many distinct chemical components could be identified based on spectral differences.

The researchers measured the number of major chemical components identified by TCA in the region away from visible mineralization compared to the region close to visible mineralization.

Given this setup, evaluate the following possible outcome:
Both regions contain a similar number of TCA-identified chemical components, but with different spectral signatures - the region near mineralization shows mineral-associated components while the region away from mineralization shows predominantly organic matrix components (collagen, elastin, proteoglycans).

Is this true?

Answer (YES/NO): NO